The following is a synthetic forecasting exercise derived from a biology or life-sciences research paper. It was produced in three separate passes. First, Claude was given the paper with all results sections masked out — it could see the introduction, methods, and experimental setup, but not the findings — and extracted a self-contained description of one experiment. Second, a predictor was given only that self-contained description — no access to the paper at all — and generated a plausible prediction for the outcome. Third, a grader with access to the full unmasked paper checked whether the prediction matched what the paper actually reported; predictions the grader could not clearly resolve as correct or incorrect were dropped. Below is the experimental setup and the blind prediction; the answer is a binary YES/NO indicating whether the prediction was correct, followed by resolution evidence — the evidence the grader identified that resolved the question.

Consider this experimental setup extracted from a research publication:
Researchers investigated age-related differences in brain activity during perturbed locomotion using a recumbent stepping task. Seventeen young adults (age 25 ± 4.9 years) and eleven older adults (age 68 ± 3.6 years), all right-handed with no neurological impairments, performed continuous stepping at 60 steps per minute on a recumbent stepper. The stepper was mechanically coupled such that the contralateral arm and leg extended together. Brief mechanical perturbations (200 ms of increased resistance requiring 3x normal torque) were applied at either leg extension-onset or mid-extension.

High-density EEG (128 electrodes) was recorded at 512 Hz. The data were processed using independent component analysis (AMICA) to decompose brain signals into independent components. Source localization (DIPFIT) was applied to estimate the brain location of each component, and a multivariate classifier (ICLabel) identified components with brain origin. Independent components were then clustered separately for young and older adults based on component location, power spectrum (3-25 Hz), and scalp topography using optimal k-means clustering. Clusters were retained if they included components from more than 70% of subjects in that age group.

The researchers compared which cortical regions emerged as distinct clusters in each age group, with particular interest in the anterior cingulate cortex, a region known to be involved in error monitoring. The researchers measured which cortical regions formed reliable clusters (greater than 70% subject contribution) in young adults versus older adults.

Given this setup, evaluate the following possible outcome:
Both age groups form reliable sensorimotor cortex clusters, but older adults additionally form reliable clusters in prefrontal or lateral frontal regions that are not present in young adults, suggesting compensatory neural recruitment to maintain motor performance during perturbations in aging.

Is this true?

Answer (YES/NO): NO